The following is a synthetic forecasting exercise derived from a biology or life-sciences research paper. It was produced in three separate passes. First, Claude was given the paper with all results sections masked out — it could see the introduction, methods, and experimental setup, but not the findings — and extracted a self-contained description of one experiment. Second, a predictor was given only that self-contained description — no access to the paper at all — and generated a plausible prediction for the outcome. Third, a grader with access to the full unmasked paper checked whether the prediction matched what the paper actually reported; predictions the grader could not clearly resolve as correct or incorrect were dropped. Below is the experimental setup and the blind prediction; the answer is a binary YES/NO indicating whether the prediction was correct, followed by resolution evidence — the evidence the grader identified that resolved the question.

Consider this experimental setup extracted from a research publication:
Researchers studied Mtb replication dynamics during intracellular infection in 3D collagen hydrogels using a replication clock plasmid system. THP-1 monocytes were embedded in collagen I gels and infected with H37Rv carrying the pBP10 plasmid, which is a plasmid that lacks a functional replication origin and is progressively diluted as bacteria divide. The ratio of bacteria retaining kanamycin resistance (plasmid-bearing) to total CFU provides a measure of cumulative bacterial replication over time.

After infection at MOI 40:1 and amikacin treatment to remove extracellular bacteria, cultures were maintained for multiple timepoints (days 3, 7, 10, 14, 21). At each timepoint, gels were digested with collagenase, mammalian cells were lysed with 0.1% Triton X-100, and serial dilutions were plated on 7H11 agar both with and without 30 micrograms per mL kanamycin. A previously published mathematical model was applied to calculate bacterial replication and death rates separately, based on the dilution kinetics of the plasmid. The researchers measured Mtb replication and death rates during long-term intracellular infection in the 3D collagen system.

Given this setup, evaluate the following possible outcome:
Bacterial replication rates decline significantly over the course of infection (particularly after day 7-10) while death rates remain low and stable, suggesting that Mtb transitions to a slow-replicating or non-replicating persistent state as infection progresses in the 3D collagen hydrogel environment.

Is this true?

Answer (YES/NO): NO